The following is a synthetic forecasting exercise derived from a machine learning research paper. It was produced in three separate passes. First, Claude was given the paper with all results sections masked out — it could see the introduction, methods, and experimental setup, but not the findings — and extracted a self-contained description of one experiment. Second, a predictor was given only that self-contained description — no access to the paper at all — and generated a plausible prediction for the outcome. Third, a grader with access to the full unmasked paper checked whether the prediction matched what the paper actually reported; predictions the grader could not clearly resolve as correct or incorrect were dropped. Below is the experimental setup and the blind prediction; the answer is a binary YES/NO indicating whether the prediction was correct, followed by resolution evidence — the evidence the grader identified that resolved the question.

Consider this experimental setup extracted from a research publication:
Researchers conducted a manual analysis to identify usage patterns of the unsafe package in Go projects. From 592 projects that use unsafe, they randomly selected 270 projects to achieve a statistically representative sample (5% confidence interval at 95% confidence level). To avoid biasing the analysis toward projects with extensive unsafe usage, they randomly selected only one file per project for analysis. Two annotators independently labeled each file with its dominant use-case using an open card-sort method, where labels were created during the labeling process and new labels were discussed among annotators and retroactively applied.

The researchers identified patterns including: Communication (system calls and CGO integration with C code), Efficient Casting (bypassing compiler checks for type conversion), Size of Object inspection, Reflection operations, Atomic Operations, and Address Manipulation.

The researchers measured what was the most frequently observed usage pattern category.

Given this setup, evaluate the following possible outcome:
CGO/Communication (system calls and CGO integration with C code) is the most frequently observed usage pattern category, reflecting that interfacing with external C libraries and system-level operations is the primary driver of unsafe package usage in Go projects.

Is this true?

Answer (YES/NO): YES